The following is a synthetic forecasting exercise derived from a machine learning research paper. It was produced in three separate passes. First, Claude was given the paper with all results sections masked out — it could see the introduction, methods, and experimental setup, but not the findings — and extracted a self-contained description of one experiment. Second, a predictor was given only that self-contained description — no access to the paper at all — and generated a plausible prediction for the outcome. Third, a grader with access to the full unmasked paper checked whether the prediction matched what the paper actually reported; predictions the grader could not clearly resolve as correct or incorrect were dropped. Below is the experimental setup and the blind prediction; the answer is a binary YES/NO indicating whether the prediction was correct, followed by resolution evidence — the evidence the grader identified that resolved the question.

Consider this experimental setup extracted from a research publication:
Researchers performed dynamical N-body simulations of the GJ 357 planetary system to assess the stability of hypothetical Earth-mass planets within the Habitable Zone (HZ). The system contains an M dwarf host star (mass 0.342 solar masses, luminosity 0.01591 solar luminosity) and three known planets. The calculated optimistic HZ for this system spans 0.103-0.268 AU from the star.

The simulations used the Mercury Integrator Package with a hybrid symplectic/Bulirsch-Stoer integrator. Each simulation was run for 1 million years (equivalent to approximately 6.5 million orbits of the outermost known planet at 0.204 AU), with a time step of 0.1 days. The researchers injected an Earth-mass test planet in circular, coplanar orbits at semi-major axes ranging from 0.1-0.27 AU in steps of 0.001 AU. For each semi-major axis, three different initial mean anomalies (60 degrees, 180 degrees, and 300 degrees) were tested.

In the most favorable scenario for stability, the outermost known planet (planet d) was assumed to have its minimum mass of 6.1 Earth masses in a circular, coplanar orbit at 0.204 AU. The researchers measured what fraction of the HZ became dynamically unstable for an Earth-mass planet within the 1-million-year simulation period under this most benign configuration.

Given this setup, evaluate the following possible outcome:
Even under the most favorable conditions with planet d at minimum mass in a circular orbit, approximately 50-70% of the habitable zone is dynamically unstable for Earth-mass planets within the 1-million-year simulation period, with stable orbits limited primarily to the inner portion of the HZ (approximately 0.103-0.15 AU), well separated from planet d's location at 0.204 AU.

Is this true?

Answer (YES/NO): NO